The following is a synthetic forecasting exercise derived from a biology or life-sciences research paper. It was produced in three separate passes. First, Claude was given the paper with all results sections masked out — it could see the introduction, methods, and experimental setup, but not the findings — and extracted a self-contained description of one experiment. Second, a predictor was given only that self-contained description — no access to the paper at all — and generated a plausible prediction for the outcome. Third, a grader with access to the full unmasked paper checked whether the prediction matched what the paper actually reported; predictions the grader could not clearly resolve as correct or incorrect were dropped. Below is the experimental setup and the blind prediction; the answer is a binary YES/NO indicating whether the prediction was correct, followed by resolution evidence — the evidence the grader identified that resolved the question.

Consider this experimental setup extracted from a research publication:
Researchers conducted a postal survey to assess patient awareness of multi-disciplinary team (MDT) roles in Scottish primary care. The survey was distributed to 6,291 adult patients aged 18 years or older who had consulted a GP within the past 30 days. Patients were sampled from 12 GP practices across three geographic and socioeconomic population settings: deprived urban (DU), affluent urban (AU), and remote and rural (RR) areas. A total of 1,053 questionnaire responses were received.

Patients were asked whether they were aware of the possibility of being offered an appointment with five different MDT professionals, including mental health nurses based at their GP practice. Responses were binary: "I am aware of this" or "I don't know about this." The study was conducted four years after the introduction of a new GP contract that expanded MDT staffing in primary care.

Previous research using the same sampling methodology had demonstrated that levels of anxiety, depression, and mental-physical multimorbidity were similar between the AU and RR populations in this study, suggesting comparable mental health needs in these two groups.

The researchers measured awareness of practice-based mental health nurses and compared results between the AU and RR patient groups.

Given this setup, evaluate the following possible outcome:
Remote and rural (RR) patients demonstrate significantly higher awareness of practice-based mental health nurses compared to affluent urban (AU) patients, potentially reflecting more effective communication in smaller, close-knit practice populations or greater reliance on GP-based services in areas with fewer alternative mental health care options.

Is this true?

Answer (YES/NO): YES